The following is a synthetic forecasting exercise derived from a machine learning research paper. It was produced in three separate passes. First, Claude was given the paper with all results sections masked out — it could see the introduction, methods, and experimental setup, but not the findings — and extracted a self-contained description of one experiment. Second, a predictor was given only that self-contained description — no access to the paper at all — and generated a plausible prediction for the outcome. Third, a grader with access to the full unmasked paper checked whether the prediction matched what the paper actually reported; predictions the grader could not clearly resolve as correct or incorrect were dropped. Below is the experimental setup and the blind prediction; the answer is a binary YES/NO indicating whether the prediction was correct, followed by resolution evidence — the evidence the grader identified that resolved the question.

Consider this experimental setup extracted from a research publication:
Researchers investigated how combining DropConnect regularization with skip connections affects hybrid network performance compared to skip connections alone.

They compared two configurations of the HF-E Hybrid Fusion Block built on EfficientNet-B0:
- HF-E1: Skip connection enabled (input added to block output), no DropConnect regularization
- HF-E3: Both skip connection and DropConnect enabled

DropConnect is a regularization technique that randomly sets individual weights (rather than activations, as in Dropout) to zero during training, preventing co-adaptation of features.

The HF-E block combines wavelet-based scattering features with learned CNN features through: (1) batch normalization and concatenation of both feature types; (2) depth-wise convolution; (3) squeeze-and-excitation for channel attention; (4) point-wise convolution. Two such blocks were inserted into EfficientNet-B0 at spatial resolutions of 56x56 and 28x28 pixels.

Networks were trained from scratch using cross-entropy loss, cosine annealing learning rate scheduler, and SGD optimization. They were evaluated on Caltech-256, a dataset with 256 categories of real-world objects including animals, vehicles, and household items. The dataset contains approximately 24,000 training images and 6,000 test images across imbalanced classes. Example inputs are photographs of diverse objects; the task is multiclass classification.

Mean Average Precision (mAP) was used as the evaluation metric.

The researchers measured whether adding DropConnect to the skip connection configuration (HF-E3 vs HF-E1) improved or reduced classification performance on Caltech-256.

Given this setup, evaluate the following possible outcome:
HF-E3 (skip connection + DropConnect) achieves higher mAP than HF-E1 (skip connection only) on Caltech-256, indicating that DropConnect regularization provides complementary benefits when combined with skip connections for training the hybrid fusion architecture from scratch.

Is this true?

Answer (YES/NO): NO